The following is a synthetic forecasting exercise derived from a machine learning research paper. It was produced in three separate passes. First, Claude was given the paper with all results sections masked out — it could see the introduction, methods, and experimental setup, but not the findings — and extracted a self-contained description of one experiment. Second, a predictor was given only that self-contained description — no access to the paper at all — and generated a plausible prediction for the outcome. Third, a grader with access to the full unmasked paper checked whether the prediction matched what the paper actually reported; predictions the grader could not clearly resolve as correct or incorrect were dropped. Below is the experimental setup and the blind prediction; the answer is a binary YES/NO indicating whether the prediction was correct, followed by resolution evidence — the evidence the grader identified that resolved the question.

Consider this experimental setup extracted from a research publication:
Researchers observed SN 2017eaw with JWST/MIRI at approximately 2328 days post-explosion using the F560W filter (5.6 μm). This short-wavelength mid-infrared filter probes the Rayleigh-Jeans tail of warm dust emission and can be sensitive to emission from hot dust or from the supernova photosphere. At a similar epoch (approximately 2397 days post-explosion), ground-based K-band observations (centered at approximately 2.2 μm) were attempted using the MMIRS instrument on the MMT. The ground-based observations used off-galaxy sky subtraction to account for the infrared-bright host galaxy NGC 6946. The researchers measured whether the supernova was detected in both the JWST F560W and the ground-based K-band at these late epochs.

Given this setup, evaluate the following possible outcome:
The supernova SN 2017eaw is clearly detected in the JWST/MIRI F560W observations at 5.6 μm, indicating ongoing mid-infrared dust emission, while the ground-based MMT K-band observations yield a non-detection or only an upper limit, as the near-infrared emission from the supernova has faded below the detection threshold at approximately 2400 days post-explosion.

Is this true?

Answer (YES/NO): YES